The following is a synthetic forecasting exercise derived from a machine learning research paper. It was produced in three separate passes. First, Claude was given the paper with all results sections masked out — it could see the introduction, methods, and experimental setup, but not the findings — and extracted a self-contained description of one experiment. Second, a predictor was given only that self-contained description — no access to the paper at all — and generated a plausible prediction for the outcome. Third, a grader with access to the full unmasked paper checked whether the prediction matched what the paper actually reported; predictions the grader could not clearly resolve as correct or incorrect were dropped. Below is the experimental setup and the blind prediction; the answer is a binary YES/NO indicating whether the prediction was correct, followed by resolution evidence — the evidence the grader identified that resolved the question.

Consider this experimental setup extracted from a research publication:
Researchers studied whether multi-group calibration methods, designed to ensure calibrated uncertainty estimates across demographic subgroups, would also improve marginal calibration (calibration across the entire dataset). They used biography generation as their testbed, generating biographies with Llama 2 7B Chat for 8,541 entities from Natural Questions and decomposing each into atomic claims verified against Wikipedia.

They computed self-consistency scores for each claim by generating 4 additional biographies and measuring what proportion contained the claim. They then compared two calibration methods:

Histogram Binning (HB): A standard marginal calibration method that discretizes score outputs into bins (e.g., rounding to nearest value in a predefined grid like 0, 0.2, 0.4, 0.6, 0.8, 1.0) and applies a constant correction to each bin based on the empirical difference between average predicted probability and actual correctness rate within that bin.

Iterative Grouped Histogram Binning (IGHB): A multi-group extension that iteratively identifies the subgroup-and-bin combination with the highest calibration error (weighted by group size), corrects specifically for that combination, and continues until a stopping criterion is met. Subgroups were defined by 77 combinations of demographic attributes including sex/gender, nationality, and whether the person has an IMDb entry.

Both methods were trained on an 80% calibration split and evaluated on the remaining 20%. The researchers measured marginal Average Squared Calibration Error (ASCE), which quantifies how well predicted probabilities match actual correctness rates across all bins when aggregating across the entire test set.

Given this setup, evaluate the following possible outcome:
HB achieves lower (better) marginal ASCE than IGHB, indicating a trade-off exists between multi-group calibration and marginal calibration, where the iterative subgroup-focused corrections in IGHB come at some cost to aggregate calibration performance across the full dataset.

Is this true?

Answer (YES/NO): NO